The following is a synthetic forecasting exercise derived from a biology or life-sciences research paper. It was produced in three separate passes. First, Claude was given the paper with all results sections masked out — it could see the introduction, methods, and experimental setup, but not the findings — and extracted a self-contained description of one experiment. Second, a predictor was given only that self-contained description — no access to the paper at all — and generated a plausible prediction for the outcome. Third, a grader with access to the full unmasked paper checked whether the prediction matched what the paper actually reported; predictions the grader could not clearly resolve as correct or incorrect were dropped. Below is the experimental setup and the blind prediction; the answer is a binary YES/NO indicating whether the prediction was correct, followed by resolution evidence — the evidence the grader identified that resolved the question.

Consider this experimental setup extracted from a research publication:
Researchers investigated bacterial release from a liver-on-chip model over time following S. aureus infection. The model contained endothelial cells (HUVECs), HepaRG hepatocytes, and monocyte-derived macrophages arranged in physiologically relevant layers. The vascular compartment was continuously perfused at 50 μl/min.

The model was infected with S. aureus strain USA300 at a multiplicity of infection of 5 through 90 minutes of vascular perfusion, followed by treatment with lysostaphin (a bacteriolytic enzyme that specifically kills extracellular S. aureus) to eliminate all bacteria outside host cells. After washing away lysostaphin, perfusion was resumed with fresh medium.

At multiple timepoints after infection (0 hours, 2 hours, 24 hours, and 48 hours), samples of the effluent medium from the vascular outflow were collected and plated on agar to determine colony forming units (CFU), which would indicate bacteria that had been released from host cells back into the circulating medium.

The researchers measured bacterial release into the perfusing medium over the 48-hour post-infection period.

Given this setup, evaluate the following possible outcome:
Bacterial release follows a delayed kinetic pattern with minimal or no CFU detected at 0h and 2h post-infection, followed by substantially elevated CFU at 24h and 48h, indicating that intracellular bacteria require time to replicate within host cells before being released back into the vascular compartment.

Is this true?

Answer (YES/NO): NO